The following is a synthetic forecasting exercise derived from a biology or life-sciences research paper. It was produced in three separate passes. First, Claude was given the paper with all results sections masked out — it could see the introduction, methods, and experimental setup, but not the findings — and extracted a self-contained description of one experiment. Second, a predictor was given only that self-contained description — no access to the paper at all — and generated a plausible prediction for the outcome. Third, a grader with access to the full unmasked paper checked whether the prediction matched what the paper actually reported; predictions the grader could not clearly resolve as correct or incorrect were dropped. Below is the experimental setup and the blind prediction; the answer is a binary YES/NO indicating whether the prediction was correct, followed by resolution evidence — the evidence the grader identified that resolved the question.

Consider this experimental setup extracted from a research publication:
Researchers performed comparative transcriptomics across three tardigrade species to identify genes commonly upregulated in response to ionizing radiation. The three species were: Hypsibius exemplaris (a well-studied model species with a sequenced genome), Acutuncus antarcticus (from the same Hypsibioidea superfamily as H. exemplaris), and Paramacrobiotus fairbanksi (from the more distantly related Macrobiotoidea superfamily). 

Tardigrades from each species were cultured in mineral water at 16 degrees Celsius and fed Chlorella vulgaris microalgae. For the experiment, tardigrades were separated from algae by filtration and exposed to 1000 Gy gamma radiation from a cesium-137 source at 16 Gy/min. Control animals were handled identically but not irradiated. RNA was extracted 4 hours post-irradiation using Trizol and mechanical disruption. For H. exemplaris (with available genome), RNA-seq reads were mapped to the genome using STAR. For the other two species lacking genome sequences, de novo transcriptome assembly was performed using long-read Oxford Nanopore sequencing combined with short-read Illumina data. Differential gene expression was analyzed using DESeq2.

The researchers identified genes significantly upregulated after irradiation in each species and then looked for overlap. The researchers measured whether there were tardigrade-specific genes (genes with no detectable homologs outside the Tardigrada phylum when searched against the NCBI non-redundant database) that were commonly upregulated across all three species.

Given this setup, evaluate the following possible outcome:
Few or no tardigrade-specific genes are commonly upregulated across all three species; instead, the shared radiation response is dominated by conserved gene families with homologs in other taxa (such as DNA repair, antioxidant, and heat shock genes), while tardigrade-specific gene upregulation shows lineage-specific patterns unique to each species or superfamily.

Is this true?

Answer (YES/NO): NO